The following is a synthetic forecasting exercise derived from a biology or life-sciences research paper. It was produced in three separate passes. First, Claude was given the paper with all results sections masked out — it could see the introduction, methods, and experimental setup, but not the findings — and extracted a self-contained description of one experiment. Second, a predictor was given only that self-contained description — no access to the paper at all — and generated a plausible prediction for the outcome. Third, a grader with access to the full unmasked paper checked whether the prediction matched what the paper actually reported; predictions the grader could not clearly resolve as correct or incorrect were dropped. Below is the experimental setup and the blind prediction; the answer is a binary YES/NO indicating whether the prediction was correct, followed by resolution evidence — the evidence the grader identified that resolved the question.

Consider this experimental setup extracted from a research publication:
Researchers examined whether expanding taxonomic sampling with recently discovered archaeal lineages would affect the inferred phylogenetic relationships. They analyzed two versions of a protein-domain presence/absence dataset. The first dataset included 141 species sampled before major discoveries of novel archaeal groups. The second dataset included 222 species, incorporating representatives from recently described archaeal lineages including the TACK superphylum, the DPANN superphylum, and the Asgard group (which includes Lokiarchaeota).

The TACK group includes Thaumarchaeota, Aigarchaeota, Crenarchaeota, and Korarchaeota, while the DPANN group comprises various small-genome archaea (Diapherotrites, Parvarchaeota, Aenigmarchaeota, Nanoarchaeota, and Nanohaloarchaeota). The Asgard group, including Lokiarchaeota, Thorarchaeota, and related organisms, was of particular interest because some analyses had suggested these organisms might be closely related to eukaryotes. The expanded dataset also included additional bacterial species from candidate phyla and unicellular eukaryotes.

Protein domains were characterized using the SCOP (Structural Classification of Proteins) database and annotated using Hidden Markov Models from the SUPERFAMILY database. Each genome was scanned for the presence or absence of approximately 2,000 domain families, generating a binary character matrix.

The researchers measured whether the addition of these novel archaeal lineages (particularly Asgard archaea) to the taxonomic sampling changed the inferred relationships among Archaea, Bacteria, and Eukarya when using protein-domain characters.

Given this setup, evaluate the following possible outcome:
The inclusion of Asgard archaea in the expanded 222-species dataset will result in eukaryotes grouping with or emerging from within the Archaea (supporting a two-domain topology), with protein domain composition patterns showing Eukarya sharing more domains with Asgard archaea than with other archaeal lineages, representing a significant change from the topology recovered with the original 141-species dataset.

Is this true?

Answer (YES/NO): NO